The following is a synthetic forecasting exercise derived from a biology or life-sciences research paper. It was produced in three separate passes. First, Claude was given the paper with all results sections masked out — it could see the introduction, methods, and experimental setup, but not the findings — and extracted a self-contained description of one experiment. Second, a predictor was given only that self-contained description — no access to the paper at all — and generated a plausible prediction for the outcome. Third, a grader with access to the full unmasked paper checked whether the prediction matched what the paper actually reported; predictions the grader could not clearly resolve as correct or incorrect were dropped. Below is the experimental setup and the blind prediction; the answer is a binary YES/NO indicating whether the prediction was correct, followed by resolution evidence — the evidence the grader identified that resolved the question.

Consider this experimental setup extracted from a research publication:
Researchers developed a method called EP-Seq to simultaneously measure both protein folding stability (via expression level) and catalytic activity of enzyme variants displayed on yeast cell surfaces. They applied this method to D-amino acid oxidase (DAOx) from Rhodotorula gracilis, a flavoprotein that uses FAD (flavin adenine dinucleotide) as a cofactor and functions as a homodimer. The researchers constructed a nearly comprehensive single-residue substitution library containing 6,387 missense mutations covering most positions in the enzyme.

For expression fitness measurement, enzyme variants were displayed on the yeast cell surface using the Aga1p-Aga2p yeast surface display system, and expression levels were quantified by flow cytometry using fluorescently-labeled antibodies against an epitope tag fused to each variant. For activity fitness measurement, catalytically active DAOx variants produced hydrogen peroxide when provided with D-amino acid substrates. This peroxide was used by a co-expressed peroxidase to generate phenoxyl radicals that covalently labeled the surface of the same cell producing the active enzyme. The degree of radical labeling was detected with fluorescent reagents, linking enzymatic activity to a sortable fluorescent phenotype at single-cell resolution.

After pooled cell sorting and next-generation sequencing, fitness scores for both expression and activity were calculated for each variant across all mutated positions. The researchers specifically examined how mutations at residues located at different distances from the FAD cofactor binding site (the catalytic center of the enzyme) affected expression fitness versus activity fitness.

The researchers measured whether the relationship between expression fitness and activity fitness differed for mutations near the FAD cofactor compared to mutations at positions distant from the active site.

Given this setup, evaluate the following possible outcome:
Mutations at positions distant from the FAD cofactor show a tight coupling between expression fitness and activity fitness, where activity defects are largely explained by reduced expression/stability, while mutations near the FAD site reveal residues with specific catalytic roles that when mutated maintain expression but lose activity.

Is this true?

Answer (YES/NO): NO